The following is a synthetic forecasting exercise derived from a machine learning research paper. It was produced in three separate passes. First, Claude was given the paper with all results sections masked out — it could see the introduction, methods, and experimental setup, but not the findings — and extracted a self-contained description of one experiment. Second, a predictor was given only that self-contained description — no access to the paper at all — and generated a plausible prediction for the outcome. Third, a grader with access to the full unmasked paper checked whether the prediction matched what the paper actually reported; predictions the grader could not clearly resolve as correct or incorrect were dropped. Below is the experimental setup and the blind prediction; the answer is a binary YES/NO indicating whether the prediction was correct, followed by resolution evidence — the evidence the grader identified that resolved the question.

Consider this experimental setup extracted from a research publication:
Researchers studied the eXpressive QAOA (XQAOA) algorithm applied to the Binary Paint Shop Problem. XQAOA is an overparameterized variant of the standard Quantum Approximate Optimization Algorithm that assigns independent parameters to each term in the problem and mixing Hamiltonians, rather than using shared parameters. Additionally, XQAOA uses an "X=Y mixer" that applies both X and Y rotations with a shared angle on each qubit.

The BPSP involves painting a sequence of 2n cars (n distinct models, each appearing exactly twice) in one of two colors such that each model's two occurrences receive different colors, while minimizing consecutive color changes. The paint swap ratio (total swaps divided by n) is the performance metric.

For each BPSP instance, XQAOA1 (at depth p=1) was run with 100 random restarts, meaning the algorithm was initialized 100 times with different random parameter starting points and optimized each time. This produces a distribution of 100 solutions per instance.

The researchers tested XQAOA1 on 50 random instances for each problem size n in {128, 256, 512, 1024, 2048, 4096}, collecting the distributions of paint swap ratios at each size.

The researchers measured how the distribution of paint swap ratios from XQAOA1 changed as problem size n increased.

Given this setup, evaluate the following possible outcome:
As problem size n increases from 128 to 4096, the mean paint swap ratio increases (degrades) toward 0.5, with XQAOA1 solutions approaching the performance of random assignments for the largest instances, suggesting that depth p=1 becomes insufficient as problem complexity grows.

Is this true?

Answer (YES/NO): NO